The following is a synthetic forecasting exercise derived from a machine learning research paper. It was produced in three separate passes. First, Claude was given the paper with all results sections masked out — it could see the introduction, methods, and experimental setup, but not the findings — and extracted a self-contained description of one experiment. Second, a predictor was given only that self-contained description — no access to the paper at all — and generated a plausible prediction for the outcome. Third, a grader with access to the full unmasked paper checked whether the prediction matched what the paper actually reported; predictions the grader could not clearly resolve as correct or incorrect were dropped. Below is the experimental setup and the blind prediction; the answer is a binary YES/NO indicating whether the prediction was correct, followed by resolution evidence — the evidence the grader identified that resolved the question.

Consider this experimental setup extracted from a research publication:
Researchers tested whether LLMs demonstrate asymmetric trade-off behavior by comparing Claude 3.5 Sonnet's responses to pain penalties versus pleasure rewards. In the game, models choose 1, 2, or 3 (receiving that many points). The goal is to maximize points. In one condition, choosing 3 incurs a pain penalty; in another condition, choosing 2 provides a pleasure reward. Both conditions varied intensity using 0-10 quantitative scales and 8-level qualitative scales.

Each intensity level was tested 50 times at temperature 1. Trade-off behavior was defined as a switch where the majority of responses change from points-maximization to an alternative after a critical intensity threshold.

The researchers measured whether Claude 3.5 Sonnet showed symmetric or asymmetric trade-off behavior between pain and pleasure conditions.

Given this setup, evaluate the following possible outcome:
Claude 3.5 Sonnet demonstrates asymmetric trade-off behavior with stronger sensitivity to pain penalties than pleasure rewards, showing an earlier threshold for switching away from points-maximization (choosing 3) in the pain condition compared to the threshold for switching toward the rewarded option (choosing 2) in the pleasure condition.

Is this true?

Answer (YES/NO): NO